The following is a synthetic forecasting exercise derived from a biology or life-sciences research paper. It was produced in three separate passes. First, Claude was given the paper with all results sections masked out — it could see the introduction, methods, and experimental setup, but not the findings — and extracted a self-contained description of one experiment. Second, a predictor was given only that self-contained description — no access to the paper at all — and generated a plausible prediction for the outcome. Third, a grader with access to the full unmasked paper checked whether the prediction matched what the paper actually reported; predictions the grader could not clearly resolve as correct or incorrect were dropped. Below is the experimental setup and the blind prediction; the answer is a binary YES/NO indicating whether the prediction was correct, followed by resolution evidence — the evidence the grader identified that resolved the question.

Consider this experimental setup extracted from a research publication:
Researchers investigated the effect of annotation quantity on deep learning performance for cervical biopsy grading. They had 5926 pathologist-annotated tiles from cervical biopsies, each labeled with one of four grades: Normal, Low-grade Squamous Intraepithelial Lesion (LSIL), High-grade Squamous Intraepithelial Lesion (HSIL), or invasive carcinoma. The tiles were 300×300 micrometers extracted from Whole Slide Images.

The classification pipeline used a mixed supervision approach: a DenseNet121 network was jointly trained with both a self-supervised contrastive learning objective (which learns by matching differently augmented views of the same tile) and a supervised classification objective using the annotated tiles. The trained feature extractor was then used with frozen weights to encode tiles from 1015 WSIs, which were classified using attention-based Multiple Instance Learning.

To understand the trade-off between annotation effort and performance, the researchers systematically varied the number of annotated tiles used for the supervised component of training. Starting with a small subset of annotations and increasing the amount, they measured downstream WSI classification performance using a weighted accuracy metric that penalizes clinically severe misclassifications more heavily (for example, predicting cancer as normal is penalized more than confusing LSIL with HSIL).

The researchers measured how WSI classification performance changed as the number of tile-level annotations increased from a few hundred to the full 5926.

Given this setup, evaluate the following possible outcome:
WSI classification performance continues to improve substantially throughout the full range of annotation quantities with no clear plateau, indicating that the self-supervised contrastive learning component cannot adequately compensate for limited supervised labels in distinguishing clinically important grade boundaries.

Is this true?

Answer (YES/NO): NO